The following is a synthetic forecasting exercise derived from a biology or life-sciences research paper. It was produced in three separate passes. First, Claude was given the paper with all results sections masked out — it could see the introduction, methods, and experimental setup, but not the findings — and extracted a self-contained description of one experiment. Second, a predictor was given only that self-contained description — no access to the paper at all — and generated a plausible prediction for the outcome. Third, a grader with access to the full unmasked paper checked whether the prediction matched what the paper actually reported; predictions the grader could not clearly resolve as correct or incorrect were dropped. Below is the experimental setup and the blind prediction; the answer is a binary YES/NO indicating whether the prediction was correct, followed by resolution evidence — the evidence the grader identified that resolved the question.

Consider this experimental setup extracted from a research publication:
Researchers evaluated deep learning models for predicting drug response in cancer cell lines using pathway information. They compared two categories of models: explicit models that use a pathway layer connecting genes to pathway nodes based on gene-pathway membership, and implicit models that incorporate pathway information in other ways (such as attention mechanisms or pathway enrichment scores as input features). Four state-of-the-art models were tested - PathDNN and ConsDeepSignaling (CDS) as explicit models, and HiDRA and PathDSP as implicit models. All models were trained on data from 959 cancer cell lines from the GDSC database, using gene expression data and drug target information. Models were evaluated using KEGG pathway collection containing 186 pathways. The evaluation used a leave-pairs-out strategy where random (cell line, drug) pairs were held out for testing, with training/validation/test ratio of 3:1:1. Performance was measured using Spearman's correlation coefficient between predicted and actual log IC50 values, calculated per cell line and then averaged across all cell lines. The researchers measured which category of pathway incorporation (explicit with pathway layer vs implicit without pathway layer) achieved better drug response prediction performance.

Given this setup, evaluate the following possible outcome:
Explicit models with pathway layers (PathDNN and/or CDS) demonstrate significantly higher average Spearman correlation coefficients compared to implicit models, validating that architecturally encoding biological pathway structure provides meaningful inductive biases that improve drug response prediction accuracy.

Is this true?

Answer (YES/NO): NO